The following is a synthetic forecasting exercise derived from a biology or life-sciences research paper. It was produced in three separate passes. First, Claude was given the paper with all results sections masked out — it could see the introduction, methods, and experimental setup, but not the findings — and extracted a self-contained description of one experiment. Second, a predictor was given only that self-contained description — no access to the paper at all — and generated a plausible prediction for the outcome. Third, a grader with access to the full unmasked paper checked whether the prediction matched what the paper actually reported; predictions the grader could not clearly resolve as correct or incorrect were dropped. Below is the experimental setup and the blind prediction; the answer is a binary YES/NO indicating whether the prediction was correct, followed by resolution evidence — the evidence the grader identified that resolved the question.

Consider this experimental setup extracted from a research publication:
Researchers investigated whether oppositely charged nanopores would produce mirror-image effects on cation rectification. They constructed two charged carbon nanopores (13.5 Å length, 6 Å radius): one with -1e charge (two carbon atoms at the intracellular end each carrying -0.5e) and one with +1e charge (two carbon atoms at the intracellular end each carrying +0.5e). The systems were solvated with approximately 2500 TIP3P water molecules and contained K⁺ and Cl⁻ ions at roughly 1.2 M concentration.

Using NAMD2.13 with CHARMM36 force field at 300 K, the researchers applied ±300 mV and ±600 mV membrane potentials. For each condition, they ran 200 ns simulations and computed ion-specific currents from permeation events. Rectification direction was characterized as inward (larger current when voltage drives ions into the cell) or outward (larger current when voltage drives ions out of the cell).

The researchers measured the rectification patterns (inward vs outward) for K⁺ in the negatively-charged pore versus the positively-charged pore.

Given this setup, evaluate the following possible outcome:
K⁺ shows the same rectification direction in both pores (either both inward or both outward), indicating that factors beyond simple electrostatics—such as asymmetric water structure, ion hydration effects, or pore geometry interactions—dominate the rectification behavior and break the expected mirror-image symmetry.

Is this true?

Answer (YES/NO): NO